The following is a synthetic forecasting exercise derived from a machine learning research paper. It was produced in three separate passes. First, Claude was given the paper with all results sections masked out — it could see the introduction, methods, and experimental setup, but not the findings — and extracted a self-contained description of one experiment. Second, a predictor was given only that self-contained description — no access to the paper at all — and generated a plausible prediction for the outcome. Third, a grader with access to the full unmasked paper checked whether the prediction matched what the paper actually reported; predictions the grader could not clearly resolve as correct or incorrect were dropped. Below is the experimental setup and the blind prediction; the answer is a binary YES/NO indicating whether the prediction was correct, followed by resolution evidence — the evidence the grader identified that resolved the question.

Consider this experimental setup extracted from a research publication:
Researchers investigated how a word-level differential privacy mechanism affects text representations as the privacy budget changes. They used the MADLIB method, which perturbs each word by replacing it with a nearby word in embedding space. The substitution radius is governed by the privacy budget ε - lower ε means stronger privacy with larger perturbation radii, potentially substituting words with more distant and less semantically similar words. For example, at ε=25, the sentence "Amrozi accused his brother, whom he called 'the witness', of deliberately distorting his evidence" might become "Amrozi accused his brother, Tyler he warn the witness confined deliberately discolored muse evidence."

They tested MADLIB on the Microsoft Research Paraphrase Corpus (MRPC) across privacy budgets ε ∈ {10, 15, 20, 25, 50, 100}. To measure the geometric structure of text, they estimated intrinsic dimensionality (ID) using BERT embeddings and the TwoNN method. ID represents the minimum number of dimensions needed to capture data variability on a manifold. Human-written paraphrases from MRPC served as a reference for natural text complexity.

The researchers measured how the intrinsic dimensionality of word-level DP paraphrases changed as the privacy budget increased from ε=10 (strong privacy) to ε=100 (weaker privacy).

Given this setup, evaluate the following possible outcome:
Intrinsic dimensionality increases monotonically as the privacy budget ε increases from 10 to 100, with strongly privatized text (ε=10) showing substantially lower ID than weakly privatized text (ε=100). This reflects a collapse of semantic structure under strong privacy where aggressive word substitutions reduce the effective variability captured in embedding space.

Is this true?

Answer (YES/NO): NO